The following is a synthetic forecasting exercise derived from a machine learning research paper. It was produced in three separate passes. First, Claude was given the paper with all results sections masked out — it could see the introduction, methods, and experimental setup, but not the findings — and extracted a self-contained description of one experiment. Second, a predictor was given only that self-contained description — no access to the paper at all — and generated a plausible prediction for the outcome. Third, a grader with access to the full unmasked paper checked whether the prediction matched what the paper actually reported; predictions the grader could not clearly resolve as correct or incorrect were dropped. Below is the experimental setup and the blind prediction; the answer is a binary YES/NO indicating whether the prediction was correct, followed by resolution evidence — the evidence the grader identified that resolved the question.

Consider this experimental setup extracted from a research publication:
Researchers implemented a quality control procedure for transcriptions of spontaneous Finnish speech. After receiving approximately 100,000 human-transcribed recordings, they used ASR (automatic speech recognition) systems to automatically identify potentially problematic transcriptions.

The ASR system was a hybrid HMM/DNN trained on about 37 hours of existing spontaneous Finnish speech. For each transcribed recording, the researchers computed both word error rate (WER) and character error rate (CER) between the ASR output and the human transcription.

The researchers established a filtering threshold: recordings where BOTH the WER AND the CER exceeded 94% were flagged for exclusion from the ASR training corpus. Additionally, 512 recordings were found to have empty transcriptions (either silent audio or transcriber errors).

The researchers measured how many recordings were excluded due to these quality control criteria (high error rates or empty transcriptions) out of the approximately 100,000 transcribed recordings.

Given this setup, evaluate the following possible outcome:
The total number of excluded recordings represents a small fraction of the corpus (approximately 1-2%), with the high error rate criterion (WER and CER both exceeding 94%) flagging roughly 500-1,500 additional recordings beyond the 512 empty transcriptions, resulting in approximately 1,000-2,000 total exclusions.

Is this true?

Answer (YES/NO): NO